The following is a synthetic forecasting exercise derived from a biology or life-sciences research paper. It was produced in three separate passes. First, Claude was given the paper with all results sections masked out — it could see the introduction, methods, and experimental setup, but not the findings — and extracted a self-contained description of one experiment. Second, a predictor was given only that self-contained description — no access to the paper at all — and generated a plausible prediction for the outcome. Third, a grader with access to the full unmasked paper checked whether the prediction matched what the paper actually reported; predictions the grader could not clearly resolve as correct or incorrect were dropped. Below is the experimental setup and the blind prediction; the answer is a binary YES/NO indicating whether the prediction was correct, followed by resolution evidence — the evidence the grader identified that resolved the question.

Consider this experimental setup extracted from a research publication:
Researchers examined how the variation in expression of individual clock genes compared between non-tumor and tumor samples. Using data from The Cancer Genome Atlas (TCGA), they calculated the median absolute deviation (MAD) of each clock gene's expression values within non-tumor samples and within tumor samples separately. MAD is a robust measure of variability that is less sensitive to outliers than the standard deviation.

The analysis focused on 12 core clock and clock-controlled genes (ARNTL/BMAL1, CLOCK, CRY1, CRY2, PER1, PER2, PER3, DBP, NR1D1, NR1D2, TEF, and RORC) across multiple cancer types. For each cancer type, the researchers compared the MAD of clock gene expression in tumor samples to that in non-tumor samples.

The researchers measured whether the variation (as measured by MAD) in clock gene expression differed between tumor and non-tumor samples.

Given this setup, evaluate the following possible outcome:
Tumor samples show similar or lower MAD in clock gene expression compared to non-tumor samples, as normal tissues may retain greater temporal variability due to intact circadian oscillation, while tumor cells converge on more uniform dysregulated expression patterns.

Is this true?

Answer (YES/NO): NO